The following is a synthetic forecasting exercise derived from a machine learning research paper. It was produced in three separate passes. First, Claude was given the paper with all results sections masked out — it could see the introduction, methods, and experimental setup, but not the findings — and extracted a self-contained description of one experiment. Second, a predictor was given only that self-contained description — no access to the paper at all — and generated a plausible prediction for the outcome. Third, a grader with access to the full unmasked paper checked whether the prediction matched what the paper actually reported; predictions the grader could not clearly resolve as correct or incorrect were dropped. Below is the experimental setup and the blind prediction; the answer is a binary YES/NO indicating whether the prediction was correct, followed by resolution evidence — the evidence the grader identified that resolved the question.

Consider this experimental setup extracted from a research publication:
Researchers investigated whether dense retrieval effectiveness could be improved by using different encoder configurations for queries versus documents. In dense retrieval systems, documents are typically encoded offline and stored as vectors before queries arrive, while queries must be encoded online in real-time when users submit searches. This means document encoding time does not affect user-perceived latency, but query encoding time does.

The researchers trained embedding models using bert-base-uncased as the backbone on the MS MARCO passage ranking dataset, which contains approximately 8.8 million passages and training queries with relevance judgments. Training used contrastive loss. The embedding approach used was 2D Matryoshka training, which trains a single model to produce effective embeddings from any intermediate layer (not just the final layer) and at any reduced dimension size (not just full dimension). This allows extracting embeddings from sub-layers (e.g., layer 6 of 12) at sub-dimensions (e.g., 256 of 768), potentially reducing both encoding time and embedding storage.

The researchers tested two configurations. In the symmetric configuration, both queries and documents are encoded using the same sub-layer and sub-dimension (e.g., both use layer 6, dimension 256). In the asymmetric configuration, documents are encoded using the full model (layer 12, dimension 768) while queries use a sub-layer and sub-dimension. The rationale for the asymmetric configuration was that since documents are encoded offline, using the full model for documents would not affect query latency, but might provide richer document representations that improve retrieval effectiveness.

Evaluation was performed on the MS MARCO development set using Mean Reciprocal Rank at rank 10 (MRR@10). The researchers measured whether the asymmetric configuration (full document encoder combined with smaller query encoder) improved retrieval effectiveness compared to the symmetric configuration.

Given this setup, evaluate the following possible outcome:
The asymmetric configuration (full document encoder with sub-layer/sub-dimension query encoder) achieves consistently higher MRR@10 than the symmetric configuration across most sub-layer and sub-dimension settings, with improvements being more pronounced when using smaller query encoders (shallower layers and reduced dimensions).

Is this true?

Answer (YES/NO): NO